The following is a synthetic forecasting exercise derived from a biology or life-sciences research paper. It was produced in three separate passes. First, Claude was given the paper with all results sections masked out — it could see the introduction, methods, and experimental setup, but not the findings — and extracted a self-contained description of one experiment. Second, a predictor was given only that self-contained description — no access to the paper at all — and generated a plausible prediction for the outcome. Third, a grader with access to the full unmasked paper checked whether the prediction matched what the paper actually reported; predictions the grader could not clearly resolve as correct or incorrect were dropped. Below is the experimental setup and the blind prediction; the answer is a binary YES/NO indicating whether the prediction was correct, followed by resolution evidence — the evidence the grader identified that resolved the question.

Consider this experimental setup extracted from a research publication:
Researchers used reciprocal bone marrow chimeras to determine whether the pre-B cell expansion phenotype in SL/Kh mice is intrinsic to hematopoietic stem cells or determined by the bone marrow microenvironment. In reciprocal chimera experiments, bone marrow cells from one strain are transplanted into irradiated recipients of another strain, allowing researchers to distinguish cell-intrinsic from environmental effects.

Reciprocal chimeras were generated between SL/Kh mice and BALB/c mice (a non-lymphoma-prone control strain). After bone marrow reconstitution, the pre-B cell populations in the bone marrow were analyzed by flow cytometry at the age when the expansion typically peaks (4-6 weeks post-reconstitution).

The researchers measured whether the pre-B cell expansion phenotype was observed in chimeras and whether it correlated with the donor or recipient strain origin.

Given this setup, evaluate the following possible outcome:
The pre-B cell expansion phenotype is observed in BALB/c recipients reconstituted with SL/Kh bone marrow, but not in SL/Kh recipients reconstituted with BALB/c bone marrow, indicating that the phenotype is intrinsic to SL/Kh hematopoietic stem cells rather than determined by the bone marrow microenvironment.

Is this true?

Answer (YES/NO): YES